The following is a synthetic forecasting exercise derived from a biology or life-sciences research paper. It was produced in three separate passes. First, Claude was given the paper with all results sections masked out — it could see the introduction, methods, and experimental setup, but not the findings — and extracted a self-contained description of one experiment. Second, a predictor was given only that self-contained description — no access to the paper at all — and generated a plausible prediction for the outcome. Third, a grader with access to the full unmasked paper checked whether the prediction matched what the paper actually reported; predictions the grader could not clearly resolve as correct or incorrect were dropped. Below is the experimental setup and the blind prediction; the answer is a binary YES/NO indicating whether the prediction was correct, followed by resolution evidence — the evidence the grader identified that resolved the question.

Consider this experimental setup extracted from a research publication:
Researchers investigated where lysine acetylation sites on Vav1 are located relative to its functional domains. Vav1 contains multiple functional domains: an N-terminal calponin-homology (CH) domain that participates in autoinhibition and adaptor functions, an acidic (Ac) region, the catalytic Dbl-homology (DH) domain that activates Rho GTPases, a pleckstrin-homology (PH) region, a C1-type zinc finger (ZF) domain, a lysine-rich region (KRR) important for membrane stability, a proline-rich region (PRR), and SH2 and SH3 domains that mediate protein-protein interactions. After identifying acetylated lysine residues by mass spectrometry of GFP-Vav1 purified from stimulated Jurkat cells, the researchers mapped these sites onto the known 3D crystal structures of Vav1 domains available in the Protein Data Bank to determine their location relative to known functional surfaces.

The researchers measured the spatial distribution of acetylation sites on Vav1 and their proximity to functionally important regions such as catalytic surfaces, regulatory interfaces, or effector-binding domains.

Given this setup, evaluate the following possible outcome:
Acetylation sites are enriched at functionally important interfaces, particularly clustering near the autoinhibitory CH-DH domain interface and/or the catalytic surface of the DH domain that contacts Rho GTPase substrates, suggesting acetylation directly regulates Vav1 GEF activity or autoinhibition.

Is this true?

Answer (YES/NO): NO